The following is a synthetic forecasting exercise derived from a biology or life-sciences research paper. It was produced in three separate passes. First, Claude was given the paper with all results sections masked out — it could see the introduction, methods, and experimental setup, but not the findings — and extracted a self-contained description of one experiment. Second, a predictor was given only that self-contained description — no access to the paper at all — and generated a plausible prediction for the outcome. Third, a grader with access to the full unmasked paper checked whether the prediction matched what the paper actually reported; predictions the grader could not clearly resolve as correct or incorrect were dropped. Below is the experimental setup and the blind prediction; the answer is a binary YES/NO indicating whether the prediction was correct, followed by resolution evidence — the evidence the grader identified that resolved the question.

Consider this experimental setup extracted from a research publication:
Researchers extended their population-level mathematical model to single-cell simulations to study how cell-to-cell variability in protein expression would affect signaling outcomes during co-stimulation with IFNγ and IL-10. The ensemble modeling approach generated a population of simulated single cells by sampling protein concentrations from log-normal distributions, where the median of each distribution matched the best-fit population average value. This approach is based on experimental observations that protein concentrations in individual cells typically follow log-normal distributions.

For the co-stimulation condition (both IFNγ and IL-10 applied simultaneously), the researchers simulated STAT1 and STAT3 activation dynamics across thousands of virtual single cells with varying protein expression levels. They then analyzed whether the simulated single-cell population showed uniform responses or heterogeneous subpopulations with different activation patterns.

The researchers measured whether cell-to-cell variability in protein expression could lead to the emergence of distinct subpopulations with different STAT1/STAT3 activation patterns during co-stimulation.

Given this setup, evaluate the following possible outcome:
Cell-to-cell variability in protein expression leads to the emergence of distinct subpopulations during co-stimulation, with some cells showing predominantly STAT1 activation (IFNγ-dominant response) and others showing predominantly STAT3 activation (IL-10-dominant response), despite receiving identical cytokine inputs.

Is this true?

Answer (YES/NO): YES